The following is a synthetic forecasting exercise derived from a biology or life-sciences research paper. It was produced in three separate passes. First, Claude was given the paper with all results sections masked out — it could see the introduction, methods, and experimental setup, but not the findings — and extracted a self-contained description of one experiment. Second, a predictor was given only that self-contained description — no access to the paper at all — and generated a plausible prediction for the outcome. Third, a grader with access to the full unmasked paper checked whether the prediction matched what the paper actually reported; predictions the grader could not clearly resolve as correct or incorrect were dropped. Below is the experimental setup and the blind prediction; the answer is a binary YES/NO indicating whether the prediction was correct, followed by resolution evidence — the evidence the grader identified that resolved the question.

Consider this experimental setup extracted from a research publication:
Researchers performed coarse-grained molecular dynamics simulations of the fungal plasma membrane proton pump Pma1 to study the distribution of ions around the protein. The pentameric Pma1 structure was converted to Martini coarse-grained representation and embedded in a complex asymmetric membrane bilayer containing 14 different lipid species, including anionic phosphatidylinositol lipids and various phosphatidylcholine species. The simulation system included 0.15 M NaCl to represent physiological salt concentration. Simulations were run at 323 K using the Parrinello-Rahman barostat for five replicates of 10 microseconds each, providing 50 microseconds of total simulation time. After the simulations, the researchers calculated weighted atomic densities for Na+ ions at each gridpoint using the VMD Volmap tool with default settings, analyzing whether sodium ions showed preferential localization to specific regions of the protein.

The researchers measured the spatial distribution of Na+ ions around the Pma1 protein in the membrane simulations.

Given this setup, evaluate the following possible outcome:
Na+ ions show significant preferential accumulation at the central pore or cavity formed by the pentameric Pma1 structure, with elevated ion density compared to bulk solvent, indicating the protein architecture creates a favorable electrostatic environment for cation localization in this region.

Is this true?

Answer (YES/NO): NO